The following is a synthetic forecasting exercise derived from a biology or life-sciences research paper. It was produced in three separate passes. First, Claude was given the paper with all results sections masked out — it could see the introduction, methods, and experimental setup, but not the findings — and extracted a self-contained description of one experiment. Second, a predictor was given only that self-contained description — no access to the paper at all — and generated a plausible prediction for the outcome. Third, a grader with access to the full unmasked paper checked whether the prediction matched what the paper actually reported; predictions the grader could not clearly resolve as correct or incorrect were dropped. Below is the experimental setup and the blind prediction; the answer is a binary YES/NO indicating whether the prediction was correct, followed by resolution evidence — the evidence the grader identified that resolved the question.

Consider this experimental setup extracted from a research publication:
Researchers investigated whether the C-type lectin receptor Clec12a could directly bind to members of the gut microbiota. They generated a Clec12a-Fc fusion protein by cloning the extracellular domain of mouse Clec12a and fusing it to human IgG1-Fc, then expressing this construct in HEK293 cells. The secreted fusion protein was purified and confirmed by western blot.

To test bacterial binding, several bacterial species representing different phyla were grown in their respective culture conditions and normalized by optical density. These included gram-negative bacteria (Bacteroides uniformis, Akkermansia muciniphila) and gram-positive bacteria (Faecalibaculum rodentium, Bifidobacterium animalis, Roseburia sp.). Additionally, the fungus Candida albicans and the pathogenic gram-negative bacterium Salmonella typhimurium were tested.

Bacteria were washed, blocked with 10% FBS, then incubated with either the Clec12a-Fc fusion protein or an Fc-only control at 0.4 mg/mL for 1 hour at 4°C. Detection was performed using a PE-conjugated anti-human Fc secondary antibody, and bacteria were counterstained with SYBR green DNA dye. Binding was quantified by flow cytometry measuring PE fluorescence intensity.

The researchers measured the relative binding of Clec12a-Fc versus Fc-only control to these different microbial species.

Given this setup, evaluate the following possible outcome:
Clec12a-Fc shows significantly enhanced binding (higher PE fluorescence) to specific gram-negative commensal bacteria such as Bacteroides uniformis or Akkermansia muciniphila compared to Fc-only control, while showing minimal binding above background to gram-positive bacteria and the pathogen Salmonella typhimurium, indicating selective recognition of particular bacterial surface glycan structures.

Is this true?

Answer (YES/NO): NO